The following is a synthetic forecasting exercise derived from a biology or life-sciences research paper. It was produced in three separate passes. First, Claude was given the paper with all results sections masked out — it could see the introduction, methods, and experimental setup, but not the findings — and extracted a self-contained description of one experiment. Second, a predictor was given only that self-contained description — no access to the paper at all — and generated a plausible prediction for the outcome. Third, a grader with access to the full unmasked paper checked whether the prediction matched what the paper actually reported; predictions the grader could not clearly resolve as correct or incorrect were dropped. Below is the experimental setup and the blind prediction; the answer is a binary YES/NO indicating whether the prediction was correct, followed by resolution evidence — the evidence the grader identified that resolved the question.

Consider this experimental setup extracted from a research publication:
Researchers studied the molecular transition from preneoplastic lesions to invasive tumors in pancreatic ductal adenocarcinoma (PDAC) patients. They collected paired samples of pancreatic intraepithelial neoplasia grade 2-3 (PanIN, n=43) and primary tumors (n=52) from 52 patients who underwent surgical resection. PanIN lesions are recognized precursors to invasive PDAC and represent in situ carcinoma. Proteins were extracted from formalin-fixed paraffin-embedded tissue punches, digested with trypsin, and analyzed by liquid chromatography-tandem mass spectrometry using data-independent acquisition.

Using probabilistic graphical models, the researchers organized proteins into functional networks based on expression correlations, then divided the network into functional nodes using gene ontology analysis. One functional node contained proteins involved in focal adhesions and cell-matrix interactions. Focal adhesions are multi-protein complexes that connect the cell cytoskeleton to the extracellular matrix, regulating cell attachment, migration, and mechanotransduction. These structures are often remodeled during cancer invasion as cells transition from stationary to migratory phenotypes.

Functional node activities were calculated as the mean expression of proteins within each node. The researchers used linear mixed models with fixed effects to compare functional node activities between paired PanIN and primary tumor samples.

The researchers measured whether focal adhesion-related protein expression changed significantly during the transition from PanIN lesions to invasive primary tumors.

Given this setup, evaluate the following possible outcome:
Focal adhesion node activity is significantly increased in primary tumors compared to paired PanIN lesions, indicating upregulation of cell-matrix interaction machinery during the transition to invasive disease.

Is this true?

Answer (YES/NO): NO